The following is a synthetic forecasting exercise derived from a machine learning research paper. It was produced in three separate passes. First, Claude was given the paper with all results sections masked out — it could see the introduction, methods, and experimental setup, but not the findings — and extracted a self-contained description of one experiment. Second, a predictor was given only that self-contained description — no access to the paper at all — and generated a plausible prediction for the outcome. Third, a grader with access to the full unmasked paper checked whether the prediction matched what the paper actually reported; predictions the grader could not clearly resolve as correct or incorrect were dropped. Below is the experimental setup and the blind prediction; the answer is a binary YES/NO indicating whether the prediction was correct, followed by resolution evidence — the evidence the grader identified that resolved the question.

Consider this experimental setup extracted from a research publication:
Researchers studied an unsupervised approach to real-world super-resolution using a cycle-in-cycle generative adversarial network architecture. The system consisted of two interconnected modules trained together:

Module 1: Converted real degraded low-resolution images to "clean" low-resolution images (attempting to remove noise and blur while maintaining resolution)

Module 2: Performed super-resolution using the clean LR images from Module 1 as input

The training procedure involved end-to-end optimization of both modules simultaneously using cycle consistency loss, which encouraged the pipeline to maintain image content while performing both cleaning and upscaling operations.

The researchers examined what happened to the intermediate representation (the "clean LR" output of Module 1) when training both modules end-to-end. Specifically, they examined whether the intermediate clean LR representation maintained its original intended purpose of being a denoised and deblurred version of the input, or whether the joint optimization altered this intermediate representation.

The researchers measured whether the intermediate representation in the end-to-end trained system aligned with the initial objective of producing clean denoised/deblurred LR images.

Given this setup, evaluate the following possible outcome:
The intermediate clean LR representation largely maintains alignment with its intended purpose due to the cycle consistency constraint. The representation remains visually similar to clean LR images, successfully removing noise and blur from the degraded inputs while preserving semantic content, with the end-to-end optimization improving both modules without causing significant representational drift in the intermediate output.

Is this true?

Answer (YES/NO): NO